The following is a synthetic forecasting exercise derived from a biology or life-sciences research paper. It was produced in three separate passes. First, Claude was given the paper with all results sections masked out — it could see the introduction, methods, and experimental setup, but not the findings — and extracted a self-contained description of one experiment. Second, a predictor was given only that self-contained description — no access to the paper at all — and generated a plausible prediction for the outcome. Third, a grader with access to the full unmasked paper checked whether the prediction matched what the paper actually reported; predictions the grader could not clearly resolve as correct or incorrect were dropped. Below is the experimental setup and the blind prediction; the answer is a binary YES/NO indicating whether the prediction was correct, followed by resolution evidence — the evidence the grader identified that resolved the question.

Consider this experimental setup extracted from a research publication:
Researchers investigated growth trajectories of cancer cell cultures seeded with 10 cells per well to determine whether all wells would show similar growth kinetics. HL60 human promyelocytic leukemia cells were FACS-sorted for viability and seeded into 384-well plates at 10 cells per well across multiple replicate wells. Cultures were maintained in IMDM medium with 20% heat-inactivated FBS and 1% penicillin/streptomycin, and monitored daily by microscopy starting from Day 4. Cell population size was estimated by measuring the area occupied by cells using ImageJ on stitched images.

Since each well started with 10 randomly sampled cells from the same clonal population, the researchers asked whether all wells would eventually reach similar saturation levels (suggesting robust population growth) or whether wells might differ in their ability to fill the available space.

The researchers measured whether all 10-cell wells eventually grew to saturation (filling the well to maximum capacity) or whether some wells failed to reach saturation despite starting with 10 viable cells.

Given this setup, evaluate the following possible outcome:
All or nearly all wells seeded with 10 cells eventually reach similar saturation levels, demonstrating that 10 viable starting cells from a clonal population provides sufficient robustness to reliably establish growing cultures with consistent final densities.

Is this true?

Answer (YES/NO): YES